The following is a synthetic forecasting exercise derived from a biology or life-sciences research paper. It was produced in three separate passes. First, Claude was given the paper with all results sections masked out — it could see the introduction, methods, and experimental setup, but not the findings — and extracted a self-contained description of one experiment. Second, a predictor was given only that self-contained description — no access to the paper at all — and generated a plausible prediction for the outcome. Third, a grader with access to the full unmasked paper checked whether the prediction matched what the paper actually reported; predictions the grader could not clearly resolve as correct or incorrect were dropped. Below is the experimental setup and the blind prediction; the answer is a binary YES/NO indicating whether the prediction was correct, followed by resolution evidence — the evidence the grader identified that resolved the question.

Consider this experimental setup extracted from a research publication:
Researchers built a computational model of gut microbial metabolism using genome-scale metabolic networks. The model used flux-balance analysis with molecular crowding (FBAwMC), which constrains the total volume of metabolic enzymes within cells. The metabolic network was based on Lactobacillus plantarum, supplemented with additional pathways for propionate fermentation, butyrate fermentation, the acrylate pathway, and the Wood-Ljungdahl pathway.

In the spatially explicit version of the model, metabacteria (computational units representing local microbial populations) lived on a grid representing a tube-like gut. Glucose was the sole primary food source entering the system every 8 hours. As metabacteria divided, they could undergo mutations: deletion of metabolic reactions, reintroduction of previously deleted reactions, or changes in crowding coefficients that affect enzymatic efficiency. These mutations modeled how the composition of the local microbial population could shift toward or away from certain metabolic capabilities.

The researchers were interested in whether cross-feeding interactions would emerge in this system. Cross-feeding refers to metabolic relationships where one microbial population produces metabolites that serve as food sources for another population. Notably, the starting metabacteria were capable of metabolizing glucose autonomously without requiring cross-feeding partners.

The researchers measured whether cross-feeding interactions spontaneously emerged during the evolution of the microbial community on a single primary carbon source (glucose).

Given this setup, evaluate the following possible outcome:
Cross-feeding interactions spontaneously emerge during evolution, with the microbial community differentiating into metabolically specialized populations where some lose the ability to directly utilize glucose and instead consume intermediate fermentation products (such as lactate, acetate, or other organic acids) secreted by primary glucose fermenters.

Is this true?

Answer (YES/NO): YES